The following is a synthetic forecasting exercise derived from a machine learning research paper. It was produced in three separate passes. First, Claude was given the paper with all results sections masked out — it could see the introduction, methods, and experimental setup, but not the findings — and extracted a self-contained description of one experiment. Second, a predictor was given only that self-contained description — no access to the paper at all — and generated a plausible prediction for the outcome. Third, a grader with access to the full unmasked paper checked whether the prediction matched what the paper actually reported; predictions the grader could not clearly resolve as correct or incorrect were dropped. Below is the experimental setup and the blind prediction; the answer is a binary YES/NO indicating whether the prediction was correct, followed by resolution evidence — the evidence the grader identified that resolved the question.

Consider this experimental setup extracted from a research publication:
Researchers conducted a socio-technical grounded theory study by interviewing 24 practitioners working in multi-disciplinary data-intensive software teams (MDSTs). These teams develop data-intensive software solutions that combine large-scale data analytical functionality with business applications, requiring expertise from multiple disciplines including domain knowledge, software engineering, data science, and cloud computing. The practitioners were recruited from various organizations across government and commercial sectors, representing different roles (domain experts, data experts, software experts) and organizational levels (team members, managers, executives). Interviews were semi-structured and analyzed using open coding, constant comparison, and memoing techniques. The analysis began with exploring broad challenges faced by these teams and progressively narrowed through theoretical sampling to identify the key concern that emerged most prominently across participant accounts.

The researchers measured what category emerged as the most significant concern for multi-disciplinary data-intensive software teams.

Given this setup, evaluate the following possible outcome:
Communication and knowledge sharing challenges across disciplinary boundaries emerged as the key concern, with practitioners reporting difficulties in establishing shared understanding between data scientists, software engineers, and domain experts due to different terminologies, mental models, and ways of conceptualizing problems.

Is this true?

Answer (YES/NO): NO